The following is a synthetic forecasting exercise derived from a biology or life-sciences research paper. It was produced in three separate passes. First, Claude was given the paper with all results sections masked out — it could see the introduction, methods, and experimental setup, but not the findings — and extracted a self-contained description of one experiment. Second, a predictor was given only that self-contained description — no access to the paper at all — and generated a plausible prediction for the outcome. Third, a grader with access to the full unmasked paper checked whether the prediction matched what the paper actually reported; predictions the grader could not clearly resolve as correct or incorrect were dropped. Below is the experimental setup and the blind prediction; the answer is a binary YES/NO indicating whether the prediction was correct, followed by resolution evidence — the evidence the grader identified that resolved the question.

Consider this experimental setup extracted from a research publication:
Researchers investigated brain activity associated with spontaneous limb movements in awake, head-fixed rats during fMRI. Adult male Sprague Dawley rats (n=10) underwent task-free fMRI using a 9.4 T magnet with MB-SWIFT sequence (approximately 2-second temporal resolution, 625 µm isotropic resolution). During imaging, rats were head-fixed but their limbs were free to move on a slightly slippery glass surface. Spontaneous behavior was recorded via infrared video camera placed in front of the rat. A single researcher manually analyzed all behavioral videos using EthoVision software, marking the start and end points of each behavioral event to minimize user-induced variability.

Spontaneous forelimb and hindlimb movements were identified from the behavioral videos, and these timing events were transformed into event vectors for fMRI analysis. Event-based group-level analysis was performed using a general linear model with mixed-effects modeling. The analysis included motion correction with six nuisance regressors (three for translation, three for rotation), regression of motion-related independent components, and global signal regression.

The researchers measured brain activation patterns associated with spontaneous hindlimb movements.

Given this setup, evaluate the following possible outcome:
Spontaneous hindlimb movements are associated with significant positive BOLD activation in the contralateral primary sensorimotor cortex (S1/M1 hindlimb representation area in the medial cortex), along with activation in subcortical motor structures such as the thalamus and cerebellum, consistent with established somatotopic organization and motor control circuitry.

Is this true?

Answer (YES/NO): YES